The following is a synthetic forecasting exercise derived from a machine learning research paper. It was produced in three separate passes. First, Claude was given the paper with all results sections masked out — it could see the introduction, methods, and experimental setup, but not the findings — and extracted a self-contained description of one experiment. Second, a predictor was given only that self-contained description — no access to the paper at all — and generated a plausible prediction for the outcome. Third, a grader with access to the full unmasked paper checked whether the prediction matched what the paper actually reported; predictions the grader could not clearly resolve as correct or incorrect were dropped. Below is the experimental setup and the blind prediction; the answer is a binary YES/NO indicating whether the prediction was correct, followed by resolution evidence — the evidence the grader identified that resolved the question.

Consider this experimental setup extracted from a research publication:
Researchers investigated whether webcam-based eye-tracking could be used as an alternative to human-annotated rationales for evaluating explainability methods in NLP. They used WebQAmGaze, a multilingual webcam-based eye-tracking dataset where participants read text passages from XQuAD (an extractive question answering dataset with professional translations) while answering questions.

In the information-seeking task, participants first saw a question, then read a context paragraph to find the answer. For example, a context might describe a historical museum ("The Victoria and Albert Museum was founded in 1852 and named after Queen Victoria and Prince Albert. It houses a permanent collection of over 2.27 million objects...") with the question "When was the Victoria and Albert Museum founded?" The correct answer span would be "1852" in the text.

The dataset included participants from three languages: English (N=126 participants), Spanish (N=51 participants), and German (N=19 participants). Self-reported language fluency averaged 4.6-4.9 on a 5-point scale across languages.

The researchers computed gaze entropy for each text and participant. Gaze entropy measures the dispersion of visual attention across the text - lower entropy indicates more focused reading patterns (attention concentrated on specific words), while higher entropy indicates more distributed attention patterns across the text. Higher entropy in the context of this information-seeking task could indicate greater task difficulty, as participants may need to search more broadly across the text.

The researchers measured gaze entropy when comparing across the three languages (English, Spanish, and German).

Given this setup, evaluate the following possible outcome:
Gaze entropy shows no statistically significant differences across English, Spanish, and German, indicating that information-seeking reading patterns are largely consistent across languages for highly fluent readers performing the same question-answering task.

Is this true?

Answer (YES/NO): NO